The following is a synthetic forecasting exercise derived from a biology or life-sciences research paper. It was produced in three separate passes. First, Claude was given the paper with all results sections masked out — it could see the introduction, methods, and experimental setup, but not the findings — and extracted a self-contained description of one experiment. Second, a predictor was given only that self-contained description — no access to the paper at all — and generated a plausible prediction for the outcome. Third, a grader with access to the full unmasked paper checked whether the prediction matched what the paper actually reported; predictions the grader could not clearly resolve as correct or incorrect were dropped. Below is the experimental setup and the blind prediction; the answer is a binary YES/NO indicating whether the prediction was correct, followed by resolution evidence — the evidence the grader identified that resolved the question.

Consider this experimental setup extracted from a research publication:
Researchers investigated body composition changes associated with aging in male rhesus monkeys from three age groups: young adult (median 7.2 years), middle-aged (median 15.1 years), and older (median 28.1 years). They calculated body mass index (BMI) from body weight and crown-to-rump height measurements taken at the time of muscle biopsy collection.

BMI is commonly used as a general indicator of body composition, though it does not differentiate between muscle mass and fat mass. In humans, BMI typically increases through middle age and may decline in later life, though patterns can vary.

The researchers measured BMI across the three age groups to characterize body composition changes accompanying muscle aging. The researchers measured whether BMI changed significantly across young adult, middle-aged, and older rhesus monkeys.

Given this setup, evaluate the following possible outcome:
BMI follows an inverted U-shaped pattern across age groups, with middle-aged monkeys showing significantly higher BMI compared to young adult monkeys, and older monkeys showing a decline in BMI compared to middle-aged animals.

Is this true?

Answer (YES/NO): NO